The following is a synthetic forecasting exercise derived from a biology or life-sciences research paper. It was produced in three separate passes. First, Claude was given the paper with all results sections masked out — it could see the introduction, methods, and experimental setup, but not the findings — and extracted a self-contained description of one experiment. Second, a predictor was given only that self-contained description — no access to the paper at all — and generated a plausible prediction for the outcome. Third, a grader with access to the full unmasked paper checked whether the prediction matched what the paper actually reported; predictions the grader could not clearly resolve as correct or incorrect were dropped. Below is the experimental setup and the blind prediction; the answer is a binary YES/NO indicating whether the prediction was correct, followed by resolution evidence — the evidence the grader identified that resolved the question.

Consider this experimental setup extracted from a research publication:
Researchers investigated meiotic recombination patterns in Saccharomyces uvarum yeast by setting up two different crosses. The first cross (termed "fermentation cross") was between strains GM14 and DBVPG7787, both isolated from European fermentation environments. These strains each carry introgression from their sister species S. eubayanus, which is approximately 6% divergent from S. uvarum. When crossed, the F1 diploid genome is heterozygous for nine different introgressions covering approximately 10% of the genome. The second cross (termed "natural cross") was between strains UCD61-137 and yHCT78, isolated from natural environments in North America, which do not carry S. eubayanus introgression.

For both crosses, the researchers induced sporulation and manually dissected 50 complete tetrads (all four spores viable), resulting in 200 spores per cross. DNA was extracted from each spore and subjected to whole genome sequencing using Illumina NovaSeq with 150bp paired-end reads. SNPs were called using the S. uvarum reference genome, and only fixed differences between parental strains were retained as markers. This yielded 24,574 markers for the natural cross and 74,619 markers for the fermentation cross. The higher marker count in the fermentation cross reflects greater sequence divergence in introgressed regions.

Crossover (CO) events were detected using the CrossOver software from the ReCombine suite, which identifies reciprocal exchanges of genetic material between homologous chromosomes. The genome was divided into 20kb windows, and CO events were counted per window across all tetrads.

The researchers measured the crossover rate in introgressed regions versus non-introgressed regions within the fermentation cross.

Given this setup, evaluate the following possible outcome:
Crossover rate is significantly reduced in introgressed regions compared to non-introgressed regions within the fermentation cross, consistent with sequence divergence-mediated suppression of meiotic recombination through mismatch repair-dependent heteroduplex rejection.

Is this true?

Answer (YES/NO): YES